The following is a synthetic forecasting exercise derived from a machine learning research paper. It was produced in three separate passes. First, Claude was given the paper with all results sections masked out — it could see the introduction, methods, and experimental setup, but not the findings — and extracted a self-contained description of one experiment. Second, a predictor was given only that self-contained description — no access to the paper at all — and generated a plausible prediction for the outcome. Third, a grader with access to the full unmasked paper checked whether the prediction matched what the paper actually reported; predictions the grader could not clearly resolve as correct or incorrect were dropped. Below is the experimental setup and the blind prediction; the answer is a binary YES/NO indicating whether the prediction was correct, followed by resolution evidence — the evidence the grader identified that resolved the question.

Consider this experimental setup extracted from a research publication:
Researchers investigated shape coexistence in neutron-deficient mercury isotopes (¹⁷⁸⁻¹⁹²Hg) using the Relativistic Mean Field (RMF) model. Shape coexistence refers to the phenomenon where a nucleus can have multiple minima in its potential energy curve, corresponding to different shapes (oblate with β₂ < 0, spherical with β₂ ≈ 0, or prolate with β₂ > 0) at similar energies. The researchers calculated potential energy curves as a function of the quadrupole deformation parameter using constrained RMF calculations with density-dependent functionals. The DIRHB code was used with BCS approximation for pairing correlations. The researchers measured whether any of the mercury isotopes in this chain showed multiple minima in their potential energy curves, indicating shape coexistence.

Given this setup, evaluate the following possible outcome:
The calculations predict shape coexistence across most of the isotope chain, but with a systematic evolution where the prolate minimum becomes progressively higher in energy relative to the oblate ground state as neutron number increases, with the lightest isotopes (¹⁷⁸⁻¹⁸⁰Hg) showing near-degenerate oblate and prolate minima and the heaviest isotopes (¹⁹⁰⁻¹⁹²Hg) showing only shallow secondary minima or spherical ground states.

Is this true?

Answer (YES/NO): NO